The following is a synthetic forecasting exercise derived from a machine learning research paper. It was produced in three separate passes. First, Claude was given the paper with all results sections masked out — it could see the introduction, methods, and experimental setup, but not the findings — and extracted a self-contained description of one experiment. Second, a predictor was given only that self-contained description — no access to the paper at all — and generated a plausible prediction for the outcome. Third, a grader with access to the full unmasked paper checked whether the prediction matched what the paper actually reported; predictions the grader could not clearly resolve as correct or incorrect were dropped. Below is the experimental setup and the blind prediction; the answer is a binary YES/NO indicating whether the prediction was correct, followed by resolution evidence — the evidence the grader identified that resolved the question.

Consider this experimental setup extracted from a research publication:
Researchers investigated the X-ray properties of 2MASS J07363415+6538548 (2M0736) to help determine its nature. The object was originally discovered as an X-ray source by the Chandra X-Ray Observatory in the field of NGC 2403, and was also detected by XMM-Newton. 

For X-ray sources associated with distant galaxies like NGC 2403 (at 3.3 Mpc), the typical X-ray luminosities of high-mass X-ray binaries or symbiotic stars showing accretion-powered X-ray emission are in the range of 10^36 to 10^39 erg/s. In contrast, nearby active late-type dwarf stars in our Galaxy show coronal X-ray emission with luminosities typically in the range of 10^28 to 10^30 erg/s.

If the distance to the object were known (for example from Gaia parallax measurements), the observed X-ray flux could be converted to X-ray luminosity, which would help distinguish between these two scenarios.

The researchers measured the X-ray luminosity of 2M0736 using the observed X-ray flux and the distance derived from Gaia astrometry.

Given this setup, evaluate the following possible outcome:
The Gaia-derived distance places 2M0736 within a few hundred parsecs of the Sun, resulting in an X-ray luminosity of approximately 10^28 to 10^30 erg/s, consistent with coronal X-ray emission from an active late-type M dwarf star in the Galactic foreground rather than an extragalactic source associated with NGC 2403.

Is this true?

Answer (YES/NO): NO